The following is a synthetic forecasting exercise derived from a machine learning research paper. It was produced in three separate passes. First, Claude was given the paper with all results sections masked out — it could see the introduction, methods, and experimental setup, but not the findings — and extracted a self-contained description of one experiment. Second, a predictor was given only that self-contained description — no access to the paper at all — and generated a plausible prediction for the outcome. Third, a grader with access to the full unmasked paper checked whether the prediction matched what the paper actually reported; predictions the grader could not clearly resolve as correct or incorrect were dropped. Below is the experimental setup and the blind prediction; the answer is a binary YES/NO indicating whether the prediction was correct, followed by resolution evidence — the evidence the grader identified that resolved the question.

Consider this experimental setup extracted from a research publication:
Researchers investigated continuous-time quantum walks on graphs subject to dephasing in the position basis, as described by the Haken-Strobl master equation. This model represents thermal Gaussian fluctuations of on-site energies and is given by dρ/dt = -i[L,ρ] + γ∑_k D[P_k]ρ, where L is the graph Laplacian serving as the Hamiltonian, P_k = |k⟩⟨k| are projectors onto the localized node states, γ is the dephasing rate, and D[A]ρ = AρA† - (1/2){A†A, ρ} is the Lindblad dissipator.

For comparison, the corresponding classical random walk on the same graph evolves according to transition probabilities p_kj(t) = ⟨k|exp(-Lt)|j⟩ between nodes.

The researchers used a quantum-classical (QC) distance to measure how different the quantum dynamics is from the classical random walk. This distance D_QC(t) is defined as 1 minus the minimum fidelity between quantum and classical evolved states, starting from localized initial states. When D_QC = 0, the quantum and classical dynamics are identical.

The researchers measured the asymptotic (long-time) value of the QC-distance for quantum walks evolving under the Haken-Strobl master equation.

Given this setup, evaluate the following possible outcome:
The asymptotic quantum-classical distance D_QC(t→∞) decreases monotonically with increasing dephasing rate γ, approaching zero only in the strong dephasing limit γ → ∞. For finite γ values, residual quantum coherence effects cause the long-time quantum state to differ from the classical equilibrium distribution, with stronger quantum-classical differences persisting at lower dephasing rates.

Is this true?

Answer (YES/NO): NO